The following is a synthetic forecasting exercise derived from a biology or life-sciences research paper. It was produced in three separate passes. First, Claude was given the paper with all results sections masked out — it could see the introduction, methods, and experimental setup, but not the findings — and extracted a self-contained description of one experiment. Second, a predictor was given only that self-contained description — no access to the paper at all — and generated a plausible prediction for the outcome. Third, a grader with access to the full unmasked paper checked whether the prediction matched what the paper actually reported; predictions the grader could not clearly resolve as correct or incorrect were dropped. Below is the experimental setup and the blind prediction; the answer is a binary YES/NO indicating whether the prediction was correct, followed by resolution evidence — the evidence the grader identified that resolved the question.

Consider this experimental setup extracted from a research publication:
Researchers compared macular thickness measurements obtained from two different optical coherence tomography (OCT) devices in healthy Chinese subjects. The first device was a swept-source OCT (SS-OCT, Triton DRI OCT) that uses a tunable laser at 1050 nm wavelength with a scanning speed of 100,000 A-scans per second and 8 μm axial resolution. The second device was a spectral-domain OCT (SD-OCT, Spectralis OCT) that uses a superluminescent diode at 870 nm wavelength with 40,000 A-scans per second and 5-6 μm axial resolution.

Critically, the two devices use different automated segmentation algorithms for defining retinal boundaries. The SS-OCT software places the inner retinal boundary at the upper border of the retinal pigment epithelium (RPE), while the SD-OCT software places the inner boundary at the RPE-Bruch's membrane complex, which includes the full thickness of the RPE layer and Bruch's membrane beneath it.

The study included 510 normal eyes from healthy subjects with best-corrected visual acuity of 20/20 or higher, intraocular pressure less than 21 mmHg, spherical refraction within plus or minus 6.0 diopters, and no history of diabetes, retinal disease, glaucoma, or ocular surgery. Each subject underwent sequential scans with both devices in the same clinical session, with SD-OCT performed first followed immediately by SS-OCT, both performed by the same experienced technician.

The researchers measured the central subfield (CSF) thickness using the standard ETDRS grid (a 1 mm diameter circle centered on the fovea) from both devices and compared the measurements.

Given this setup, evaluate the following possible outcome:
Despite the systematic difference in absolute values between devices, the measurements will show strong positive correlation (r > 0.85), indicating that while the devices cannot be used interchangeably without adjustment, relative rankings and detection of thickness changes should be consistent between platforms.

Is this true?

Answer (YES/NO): YES